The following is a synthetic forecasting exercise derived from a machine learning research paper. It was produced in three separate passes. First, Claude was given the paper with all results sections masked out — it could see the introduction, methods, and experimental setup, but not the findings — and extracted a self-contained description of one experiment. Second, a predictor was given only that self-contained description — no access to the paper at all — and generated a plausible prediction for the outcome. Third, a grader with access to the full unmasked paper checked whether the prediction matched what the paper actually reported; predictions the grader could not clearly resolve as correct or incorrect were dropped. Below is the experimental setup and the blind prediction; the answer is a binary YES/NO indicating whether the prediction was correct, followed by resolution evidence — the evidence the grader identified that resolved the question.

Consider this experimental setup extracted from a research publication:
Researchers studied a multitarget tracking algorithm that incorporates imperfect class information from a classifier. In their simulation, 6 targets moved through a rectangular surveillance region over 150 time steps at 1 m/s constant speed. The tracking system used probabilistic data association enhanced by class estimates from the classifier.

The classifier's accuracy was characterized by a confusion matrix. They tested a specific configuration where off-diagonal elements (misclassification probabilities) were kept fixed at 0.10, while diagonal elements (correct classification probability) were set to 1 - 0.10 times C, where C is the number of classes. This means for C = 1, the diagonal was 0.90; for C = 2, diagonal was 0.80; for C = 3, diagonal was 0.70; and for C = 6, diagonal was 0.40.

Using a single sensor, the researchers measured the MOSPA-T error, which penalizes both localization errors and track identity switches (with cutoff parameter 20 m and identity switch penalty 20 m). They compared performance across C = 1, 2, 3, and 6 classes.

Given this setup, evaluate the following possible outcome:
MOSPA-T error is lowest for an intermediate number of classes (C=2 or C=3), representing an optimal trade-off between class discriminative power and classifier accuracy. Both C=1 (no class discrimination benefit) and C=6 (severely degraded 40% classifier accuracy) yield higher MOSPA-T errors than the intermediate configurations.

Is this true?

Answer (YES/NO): YES